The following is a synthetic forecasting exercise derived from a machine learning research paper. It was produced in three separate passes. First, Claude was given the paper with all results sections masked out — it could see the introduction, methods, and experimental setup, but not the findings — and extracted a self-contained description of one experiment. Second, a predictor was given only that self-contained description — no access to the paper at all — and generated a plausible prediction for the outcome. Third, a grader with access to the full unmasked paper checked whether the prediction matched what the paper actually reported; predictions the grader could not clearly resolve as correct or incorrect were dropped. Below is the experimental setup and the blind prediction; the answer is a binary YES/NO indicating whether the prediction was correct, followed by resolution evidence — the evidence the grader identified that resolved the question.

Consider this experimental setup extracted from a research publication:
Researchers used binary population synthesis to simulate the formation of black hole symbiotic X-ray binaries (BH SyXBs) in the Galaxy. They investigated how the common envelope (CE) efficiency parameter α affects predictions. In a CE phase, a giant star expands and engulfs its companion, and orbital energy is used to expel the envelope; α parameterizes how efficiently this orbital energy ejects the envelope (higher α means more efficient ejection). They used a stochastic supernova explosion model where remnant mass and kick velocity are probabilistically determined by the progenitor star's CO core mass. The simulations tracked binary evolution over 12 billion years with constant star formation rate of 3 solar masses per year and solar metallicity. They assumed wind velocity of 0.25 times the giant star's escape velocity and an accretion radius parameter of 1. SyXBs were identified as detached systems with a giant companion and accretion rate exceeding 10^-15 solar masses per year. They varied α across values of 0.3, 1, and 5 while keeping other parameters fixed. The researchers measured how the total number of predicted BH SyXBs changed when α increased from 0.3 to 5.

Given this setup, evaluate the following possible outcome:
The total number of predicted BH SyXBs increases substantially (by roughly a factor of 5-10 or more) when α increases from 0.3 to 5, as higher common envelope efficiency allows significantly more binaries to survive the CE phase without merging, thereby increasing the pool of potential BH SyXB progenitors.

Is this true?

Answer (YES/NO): NO